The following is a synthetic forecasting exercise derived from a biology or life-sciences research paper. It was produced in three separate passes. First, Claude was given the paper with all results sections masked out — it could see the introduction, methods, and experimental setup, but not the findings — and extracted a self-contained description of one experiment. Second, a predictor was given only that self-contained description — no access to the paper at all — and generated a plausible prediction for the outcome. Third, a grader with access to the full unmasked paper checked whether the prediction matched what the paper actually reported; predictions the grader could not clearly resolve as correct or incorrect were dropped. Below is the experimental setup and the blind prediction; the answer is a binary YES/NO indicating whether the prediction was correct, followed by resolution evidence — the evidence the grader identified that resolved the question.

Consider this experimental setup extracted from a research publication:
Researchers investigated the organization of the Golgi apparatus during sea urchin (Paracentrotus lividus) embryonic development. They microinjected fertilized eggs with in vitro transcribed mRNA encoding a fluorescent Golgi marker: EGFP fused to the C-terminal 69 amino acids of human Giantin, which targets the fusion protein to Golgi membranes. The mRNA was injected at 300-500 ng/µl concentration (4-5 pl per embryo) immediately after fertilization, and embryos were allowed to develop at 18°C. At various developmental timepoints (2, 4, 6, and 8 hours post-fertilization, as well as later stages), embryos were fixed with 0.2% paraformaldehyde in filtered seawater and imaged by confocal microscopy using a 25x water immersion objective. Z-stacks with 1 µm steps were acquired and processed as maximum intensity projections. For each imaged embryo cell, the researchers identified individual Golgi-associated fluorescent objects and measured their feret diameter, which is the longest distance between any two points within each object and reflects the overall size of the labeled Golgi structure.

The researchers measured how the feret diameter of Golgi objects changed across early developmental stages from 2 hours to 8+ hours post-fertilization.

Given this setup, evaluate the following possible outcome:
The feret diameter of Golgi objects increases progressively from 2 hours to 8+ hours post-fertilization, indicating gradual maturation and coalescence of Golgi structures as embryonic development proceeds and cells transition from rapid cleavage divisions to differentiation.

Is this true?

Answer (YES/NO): NO